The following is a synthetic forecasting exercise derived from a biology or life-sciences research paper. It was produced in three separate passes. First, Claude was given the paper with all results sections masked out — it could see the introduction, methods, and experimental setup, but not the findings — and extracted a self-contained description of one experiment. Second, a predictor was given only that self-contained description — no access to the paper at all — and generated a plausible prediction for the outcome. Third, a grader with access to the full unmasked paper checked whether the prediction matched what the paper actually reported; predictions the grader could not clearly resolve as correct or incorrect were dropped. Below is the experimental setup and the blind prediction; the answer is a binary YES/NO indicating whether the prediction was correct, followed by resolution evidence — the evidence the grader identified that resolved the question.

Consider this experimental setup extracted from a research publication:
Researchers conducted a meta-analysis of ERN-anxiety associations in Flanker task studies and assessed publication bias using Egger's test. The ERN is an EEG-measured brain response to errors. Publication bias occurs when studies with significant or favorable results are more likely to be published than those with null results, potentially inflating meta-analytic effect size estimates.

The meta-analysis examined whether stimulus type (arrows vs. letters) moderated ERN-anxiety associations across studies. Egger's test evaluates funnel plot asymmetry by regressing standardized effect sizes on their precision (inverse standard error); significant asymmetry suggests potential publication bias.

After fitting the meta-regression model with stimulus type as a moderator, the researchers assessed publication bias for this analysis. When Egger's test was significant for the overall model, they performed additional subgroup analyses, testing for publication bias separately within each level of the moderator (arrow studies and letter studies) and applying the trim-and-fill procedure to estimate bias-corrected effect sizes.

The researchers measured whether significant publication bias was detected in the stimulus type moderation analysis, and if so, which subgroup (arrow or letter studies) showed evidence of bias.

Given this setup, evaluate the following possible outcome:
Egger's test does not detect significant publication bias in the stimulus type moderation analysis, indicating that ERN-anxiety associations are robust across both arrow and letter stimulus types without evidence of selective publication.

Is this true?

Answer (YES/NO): YES